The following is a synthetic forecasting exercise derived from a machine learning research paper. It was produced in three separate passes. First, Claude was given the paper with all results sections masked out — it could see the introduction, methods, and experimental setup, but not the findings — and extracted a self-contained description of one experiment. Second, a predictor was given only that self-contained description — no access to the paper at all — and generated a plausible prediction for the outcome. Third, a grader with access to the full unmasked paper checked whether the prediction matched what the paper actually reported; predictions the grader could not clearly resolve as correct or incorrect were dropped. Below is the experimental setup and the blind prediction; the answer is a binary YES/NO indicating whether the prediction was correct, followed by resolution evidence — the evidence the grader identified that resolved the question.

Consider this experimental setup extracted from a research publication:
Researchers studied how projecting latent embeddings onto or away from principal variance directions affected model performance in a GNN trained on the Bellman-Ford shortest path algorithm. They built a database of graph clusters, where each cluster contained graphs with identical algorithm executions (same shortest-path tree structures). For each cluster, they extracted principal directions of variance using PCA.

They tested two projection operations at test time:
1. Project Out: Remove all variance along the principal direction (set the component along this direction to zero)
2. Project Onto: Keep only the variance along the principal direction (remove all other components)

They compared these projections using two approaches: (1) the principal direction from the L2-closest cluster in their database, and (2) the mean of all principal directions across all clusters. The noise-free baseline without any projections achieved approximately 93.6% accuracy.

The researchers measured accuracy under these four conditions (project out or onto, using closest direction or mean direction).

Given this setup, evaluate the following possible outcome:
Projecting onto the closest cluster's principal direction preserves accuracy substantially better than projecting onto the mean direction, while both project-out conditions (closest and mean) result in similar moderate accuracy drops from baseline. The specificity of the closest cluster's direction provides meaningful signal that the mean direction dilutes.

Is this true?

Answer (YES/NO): NO